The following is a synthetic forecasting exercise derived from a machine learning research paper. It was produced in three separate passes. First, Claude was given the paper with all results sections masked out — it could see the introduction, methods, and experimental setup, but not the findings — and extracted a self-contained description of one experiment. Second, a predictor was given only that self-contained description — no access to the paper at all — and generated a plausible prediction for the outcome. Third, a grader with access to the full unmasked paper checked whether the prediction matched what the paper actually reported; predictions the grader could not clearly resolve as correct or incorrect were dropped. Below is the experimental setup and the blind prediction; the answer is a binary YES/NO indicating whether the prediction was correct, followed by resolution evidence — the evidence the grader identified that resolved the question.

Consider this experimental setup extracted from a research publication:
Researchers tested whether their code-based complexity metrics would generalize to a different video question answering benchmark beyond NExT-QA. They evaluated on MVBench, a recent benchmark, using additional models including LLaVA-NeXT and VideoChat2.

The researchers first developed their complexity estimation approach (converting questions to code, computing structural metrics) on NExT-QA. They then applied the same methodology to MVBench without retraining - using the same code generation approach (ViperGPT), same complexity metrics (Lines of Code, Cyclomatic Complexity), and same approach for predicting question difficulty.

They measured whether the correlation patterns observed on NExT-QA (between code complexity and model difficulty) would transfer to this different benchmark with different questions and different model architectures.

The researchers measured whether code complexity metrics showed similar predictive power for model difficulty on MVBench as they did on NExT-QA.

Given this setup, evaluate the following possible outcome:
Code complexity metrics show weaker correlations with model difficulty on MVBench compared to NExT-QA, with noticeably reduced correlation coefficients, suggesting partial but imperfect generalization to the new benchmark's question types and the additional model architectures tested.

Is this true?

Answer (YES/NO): NO